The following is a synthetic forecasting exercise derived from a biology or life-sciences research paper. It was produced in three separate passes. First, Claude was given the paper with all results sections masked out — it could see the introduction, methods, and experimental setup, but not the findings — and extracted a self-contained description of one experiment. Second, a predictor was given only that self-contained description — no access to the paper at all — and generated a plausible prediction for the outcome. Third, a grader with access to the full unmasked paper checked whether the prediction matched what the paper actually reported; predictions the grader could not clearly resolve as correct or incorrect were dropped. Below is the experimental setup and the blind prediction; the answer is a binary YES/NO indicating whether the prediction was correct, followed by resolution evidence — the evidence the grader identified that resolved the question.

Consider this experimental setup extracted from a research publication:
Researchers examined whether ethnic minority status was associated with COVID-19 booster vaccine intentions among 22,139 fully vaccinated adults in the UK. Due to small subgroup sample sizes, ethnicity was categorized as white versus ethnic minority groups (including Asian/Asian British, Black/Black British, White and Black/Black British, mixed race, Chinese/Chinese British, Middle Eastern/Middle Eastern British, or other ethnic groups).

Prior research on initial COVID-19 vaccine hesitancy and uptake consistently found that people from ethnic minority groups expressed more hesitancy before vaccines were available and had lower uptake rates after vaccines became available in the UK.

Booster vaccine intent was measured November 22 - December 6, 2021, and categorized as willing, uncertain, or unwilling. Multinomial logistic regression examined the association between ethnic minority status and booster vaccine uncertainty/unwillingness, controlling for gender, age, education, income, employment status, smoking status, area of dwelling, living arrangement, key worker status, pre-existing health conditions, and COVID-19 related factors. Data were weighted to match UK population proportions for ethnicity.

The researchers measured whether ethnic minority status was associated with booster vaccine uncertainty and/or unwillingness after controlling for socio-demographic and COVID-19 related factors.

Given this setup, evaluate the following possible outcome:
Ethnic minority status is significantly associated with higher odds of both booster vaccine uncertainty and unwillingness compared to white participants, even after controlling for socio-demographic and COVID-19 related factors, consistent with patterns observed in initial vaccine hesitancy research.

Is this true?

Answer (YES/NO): NO